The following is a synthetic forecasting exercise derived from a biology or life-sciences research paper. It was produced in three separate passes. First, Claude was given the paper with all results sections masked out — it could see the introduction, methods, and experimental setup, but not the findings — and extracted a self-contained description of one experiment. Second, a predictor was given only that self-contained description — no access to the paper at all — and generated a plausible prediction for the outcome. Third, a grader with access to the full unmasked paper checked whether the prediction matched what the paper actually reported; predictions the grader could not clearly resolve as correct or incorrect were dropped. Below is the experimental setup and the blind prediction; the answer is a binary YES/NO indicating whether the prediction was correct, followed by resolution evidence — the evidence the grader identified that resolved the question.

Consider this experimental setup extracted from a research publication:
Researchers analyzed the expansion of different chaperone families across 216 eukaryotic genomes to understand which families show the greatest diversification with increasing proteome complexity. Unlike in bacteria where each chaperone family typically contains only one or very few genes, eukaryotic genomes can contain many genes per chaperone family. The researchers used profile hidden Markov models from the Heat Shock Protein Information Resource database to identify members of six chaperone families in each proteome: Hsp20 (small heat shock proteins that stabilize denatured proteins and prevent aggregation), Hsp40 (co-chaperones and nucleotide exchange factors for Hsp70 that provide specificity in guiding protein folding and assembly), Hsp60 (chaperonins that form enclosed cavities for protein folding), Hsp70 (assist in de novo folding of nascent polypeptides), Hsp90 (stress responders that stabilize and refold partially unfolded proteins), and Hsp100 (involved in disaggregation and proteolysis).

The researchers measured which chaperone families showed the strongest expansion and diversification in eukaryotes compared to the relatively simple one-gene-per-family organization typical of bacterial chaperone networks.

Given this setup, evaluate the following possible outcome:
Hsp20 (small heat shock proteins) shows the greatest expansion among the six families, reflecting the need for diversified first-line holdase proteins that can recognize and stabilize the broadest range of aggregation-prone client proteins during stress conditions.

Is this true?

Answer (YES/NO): NO